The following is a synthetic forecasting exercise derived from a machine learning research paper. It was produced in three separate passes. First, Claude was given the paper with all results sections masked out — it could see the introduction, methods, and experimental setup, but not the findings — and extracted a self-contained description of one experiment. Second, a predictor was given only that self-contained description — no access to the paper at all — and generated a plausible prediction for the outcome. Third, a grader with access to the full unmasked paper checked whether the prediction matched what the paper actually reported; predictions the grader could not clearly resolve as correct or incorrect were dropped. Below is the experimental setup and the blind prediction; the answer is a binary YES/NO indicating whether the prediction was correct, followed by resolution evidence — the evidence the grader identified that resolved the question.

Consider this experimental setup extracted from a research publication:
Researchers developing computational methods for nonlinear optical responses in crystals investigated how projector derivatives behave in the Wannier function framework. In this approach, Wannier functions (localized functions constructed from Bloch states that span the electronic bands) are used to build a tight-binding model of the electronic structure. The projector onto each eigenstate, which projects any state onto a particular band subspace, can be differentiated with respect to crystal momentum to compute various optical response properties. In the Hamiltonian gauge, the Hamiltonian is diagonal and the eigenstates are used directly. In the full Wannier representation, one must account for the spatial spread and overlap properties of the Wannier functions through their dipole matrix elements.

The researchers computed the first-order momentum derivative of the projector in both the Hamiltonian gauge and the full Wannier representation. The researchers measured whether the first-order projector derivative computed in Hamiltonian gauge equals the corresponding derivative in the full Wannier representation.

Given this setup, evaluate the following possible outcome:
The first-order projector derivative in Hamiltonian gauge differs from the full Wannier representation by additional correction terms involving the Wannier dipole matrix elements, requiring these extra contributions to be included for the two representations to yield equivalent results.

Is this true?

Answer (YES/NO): YES